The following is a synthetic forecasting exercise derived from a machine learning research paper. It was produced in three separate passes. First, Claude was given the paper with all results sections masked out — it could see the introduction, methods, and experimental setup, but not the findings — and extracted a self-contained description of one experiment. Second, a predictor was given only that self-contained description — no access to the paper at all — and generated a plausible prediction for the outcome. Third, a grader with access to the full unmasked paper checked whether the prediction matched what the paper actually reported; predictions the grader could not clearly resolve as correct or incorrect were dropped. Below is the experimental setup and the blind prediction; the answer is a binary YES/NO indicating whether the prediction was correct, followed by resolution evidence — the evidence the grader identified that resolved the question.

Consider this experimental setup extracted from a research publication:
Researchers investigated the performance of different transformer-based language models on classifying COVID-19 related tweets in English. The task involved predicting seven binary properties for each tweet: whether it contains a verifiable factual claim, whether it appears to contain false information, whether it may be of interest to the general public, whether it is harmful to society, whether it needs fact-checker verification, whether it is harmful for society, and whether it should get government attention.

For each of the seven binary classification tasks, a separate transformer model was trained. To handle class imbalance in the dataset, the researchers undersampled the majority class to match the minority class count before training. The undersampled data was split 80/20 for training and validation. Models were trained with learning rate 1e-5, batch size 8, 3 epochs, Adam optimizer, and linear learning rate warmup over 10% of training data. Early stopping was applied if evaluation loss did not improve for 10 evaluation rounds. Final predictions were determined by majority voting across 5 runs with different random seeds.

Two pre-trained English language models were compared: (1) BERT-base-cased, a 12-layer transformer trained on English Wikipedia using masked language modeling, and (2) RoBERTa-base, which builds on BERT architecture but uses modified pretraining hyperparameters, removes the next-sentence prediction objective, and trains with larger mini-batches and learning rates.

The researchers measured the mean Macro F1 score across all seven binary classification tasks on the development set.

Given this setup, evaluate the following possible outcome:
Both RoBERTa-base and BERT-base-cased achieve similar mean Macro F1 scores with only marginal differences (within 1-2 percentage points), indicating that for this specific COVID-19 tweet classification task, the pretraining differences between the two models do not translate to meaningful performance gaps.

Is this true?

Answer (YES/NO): NO